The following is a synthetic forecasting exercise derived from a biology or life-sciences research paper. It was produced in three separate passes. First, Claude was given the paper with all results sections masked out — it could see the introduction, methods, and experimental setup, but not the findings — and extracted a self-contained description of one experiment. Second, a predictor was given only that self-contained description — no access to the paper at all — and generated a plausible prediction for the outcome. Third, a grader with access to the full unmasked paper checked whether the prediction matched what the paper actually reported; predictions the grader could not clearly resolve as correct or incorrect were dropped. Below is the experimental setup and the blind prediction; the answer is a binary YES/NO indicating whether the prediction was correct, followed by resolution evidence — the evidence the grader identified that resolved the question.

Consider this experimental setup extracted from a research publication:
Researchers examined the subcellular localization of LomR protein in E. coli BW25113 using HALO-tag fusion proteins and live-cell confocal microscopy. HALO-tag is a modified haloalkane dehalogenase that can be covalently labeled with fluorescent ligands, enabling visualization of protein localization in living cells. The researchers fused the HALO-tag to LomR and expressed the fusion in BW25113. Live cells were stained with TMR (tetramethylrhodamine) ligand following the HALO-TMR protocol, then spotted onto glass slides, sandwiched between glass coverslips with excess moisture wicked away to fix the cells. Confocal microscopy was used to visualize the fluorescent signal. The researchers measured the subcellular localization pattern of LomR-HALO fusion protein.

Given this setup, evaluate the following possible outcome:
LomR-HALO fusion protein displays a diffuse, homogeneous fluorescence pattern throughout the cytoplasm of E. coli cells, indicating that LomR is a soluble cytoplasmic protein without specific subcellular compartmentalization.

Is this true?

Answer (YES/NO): YES